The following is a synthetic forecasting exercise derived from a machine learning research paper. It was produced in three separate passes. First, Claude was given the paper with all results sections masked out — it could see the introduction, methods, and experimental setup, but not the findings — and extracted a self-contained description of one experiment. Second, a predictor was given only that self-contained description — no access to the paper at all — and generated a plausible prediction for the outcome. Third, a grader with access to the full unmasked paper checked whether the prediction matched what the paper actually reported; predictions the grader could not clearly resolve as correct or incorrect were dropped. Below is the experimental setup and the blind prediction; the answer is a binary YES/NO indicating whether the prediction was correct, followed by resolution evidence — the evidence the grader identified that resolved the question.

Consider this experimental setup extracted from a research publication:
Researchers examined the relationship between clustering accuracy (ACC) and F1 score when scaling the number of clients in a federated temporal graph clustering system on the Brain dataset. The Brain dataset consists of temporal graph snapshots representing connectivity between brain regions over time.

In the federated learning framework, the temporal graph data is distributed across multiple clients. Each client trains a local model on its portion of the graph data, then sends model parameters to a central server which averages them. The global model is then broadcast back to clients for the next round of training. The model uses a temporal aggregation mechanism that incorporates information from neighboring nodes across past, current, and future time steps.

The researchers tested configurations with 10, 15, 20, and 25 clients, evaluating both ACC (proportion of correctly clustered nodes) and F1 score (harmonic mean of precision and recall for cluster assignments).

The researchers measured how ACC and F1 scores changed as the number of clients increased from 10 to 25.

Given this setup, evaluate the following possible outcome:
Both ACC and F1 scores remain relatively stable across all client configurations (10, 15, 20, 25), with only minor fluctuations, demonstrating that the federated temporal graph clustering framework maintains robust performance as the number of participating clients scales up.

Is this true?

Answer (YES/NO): NO